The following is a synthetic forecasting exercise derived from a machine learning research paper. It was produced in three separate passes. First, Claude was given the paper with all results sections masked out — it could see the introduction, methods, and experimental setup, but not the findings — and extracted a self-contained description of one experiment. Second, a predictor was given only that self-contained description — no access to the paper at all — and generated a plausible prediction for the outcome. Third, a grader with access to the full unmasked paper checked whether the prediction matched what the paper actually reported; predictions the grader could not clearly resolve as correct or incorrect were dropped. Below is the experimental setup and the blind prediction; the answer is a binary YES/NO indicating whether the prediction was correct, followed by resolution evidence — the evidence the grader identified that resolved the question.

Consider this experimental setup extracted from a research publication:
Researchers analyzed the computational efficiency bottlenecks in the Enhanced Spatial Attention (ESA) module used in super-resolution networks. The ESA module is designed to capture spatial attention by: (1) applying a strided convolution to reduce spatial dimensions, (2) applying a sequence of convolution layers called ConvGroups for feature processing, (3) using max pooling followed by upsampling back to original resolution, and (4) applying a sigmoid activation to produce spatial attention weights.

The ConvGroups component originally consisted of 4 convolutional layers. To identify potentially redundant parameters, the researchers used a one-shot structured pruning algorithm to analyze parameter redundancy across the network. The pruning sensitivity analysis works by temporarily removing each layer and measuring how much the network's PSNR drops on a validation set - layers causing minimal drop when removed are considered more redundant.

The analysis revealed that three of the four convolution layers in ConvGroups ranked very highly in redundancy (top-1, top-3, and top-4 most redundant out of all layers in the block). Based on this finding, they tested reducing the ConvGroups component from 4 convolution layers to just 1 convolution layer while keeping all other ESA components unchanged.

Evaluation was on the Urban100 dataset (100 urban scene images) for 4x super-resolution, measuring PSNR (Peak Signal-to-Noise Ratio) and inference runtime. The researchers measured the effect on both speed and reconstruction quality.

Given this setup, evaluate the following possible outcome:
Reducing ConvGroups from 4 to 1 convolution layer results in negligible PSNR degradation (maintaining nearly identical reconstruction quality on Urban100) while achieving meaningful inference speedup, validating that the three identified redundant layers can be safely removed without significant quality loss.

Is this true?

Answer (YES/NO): NO